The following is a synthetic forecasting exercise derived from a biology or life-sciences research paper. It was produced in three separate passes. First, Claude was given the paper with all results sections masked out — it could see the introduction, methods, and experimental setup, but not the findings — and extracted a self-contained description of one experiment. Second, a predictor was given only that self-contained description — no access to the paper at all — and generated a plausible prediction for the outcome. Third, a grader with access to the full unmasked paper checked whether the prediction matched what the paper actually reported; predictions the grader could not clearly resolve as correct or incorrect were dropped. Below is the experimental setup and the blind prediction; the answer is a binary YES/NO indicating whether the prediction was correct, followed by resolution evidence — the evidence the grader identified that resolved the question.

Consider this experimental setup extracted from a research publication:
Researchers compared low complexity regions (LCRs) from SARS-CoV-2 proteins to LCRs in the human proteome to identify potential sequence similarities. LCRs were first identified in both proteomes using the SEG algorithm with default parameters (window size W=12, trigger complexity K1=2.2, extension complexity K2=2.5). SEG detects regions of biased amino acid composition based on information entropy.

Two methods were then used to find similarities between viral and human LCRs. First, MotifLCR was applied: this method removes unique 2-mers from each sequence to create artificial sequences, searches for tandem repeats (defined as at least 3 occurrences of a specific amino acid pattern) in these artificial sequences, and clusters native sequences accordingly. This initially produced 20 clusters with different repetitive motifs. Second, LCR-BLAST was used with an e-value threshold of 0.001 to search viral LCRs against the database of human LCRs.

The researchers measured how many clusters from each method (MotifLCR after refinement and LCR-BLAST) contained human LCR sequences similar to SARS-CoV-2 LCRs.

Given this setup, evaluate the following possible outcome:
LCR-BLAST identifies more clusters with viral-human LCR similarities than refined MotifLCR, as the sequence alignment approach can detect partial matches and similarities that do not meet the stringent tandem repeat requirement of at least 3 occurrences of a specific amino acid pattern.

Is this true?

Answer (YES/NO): NO